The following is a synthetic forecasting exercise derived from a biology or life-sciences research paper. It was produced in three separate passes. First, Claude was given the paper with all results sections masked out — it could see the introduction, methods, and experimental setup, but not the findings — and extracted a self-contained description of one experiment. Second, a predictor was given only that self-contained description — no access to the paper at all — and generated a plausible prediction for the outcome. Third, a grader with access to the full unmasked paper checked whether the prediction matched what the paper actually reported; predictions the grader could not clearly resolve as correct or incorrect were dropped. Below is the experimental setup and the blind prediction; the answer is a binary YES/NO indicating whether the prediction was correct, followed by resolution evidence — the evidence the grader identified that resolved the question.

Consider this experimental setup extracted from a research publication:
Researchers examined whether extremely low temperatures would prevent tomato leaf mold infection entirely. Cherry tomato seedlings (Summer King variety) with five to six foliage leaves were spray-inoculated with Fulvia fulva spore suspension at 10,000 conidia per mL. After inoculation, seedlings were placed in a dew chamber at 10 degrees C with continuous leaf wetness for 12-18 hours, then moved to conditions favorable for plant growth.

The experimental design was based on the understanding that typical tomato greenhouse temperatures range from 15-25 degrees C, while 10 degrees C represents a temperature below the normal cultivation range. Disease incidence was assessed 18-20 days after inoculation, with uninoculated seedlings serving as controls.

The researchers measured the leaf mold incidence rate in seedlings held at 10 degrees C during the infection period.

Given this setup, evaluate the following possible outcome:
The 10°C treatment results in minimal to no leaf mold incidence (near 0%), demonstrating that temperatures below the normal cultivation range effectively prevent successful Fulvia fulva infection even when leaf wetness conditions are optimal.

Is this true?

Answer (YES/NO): YES